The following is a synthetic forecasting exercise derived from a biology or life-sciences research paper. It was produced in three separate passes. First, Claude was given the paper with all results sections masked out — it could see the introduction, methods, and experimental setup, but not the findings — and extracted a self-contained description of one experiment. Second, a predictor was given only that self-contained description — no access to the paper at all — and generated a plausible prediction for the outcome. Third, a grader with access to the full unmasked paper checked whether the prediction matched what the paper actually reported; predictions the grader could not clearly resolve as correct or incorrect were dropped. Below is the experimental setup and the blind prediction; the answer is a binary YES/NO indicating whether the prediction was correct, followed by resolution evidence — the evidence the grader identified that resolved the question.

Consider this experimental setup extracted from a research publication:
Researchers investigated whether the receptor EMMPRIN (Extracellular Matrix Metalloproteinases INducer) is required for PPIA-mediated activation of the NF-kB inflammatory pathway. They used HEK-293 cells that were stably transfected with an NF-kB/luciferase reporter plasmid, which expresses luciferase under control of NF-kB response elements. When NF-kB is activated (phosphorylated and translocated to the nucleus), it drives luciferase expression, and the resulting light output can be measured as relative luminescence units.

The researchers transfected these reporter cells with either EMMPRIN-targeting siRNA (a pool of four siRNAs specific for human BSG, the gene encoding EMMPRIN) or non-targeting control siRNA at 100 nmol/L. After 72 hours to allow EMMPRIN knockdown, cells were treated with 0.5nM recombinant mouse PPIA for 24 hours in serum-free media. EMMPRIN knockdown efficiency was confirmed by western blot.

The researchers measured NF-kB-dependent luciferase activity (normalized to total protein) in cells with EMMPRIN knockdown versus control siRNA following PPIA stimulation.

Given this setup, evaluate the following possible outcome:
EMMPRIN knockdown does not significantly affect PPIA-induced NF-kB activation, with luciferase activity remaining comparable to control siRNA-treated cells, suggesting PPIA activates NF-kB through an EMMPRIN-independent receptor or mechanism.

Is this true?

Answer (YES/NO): NO